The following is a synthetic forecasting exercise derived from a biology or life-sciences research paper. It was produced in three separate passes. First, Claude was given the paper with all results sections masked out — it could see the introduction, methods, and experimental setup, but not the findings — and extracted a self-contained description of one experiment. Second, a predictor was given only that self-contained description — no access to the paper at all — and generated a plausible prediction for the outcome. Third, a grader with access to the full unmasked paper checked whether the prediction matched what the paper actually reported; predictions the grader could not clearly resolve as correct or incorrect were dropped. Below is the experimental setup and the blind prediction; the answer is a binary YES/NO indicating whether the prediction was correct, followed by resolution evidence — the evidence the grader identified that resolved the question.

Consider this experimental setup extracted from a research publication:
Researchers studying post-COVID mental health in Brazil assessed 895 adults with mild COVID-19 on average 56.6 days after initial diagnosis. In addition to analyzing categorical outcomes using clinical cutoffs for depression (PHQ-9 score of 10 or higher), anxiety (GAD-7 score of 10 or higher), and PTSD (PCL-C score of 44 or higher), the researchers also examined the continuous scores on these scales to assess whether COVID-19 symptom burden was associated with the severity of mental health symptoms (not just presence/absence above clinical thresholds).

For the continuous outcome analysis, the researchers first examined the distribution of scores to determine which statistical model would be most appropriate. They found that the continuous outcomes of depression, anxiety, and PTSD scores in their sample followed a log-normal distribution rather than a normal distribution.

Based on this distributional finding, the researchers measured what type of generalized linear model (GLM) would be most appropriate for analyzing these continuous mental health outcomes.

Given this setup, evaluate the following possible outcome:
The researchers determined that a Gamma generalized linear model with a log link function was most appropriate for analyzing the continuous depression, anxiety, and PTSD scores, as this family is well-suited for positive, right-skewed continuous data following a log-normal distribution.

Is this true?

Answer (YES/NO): YES